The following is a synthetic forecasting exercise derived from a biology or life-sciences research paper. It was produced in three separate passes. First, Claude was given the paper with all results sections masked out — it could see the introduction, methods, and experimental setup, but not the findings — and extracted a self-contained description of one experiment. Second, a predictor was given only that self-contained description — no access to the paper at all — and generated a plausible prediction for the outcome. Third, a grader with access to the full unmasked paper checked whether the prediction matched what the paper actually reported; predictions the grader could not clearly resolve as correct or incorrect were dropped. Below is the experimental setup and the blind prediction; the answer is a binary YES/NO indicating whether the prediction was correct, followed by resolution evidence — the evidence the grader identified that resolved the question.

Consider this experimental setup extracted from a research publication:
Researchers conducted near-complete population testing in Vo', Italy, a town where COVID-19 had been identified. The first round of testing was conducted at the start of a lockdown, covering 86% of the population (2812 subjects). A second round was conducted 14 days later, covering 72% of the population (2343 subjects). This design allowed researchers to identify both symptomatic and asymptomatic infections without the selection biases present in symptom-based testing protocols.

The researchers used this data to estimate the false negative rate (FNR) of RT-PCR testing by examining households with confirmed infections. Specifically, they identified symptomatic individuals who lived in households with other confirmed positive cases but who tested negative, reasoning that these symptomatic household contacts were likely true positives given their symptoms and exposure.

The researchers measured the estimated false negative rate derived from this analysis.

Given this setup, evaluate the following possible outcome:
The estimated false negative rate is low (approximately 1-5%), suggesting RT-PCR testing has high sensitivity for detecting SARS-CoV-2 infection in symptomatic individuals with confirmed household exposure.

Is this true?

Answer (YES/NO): NO